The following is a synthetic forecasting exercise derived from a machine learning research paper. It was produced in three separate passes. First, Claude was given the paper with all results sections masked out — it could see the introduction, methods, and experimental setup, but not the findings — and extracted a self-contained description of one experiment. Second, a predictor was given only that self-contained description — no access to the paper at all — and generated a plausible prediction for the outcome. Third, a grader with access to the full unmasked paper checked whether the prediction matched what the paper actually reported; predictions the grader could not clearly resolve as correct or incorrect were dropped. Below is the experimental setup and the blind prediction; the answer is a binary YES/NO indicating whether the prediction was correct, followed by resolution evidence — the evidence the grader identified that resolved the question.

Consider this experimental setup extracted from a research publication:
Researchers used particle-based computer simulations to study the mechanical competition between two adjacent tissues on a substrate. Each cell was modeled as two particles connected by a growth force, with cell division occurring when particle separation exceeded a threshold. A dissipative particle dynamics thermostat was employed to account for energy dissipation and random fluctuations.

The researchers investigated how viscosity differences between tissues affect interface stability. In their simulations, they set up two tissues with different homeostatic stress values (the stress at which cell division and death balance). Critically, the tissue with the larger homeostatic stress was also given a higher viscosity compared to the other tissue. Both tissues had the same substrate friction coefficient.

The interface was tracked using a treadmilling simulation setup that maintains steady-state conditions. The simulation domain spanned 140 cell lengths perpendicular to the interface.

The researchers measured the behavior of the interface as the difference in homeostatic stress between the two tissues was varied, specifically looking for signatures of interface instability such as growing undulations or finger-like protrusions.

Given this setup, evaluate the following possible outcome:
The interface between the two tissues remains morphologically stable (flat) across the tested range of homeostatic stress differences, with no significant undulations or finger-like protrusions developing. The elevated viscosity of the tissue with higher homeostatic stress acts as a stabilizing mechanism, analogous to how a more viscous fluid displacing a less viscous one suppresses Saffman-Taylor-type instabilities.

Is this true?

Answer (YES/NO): NO